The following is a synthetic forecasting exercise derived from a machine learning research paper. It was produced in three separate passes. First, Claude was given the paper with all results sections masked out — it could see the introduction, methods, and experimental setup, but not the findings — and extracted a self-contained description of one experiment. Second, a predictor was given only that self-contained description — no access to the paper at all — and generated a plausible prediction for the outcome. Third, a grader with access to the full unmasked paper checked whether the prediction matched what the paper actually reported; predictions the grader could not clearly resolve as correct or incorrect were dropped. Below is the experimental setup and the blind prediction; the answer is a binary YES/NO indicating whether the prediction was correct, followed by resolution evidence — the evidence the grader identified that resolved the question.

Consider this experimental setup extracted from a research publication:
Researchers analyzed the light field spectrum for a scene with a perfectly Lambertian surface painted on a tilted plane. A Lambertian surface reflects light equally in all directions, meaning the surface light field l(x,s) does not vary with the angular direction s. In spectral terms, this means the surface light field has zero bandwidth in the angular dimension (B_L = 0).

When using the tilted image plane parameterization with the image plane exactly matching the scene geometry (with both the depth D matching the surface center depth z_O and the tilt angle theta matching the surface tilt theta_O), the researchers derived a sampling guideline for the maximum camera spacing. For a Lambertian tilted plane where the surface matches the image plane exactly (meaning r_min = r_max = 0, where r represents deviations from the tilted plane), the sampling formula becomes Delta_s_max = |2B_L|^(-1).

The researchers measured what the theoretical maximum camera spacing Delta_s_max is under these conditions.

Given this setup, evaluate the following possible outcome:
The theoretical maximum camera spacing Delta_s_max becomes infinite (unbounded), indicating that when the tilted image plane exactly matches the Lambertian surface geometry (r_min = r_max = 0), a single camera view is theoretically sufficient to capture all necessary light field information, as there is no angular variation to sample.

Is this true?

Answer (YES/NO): YES